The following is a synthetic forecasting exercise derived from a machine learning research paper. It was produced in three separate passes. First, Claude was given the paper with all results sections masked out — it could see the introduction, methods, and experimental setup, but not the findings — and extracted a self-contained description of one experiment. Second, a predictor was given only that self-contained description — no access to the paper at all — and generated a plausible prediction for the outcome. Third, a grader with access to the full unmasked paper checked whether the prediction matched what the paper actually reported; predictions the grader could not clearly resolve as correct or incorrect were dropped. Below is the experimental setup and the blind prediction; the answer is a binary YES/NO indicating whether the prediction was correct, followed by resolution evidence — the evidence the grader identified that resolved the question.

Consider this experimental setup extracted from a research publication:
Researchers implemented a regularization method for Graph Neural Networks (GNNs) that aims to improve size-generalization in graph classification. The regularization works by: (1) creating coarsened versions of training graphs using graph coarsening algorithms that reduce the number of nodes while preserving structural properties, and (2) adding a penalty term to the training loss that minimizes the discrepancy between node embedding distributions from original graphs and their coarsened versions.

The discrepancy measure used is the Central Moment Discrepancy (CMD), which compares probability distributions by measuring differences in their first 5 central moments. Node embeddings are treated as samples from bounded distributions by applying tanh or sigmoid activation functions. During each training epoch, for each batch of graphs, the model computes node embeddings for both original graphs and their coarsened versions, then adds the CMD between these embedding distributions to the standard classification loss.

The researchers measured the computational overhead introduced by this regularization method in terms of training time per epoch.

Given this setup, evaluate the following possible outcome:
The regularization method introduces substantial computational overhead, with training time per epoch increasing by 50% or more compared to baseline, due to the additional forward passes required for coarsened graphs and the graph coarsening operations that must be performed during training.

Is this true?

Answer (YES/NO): YES